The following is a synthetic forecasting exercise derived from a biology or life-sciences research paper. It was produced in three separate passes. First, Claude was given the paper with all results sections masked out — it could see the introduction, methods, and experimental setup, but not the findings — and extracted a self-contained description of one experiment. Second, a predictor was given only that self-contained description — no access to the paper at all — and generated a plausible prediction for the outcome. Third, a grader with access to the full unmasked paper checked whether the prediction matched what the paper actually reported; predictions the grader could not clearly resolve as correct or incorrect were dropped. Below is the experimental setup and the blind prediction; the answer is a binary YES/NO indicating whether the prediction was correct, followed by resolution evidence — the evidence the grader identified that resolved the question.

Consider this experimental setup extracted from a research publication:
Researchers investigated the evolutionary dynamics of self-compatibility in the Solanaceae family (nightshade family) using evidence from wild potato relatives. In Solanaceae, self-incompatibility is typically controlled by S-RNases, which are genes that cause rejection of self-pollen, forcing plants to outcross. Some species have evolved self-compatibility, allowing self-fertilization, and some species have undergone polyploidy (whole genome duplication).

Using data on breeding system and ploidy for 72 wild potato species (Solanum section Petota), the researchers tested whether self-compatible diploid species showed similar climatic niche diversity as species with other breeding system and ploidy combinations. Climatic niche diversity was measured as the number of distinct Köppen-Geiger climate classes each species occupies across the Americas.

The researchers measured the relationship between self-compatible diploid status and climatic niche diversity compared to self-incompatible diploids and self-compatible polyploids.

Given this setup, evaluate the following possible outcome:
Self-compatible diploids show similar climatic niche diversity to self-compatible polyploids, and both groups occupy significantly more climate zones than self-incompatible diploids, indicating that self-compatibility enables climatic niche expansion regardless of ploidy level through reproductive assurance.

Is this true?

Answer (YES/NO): NO